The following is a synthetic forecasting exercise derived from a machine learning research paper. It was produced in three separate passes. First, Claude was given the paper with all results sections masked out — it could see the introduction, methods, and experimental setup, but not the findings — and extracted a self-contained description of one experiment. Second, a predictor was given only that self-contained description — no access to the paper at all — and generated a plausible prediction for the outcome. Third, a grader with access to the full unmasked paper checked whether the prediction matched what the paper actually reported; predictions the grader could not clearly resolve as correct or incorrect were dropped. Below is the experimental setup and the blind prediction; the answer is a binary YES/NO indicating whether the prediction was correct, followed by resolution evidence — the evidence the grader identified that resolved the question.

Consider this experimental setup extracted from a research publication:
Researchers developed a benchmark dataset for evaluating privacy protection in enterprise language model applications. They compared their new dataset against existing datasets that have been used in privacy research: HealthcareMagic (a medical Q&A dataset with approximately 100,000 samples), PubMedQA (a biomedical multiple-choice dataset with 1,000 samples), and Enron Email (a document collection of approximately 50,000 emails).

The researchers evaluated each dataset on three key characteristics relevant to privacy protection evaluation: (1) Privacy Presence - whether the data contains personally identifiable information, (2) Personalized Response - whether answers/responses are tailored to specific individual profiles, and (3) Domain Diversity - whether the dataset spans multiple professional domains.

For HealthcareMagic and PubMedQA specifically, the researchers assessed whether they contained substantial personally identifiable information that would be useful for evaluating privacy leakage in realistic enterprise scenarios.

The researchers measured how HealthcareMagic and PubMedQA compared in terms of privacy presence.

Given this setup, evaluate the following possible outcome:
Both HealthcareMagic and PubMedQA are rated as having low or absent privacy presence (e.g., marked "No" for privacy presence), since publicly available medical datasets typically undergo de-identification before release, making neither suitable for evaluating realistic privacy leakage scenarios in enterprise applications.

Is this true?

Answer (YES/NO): NO